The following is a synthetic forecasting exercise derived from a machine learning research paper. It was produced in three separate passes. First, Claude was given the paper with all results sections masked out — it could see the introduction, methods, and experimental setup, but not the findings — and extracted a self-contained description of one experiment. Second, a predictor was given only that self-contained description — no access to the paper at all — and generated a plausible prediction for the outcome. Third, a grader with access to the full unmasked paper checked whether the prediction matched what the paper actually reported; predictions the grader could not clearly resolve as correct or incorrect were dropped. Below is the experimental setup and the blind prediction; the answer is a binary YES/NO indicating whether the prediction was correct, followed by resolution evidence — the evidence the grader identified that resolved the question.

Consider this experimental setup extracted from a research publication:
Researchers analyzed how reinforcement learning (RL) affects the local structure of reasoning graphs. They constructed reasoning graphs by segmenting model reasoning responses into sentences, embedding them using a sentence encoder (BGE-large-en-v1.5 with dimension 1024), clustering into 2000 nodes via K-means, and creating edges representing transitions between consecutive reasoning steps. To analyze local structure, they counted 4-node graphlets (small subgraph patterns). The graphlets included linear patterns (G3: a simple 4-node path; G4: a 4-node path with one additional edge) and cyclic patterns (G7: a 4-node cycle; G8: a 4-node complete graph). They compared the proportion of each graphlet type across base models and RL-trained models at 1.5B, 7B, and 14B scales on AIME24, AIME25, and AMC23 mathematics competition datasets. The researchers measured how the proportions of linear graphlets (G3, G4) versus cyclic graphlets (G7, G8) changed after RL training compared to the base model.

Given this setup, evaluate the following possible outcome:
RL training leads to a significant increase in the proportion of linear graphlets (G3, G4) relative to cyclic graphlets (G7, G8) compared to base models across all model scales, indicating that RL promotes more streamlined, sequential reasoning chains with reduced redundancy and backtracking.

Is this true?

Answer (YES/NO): NO